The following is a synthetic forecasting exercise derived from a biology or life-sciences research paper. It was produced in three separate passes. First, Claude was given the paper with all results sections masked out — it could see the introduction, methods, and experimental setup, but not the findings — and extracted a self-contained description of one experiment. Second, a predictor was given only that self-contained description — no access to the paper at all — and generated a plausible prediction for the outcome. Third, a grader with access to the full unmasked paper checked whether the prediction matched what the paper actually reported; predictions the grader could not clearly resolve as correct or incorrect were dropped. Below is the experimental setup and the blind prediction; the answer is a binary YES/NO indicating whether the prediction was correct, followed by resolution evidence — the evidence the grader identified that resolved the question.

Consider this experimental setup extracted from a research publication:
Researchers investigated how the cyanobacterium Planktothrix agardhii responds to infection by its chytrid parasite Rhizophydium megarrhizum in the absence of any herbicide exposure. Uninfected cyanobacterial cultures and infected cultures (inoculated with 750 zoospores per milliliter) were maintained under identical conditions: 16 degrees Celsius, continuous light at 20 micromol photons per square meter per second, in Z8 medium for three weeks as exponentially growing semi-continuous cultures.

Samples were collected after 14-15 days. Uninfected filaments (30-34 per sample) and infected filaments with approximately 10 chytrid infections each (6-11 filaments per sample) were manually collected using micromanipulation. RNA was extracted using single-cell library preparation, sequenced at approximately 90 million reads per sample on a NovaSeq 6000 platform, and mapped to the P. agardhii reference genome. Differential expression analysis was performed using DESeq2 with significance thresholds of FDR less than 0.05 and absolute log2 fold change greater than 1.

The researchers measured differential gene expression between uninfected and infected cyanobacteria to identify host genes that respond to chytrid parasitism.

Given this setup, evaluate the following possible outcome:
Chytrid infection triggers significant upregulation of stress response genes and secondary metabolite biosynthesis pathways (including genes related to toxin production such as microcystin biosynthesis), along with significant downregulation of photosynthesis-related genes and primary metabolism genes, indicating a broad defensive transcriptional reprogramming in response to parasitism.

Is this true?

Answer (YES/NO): NO